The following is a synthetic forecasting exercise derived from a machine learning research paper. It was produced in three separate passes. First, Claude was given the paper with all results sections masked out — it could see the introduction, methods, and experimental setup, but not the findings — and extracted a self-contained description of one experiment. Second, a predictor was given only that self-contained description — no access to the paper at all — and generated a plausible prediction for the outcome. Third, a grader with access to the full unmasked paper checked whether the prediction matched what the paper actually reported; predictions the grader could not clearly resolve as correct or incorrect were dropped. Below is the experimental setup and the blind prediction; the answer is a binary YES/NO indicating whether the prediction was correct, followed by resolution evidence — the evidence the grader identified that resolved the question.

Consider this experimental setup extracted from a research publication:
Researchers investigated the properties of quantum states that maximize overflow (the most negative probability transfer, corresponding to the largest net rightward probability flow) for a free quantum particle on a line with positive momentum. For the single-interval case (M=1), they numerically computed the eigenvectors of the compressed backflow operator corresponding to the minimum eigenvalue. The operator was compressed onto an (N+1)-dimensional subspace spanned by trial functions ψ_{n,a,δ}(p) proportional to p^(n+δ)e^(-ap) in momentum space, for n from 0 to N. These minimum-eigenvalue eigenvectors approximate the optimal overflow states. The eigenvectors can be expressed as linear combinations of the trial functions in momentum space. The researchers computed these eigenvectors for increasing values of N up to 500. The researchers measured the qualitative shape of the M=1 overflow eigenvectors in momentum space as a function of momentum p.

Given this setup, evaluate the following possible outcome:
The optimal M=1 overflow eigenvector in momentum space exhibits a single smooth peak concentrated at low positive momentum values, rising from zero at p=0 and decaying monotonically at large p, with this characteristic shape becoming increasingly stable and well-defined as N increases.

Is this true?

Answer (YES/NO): NO